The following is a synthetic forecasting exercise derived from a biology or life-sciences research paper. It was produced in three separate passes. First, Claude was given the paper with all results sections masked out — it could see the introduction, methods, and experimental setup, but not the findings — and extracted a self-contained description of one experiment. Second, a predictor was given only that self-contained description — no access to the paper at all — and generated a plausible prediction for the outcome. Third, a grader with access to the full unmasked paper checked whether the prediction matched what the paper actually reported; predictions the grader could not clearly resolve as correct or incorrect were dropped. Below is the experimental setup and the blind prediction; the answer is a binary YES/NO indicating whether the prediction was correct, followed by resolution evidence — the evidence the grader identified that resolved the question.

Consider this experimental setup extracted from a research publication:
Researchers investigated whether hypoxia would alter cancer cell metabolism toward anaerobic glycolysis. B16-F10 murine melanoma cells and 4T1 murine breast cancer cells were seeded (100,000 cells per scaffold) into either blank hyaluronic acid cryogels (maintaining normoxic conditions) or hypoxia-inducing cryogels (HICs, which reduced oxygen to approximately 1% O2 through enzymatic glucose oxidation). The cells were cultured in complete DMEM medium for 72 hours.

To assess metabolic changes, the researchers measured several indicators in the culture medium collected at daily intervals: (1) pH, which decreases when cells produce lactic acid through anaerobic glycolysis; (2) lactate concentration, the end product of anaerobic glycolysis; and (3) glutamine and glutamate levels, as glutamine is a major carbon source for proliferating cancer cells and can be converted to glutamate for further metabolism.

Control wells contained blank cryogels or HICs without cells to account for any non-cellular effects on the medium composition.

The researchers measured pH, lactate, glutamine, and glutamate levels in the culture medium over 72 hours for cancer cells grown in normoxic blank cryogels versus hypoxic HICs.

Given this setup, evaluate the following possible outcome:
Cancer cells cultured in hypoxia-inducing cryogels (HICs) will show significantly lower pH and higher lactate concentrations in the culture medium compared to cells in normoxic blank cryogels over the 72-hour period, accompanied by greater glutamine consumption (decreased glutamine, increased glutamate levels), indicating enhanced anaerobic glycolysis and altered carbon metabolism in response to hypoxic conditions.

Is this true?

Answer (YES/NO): YES